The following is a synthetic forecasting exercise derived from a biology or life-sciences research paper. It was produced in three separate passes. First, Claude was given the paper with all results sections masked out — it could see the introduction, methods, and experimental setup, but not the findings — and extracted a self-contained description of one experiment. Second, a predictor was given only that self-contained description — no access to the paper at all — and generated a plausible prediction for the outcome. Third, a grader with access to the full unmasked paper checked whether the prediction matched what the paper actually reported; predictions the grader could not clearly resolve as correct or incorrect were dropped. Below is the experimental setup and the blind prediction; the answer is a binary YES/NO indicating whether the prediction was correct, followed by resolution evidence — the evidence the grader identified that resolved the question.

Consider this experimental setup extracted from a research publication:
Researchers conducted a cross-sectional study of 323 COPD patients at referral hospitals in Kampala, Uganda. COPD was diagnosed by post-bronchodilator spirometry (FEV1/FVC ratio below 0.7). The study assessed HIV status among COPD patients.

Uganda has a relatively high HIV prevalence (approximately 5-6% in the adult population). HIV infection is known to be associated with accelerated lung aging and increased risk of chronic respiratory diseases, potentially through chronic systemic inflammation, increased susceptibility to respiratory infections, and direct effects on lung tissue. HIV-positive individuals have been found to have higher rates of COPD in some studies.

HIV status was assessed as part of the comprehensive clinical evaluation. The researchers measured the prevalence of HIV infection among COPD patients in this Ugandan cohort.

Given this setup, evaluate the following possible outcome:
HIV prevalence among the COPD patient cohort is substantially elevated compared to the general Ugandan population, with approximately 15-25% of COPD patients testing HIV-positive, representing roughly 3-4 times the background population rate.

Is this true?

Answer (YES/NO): YES